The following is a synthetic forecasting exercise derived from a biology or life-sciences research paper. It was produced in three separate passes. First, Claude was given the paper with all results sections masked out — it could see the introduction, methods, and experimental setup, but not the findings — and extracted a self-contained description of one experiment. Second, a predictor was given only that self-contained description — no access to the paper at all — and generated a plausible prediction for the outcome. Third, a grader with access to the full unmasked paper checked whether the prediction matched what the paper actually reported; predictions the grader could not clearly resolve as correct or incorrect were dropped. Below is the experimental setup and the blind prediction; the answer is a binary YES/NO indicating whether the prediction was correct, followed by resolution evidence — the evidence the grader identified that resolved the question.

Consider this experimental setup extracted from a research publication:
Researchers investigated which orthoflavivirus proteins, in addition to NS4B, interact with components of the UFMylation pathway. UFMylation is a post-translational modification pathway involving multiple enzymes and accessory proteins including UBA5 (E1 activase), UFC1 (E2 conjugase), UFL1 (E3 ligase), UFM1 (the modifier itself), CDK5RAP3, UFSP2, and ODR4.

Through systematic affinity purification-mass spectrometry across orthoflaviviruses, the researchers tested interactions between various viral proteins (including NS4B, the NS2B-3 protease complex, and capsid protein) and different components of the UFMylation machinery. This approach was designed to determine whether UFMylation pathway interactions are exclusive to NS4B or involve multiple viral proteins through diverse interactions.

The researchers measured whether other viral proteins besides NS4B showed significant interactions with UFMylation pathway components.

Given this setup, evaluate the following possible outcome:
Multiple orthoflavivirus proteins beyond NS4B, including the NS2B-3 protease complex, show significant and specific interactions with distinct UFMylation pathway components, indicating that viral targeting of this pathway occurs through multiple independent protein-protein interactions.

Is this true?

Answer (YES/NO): YES